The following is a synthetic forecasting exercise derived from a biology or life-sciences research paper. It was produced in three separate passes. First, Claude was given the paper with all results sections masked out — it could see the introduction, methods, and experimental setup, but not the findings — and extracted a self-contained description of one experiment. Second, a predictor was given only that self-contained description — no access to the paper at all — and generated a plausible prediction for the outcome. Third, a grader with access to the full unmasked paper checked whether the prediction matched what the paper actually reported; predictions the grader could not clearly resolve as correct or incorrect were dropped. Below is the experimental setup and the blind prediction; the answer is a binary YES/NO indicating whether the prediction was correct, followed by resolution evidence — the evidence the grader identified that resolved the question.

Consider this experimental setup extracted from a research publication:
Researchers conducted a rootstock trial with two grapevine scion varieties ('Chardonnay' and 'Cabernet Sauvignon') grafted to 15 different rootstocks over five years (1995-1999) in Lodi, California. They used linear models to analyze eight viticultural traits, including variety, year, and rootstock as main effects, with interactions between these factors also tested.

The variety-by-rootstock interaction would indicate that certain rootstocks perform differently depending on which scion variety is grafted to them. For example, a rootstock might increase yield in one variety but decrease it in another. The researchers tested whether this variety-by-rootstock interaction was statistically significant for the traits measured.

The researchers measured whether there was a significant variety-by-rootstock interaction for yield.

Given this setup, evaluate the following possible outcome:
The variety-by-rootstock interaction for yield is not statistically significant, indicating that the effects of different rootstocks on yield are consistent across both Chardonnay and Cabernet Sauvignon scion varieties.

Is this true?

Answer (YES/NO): NO